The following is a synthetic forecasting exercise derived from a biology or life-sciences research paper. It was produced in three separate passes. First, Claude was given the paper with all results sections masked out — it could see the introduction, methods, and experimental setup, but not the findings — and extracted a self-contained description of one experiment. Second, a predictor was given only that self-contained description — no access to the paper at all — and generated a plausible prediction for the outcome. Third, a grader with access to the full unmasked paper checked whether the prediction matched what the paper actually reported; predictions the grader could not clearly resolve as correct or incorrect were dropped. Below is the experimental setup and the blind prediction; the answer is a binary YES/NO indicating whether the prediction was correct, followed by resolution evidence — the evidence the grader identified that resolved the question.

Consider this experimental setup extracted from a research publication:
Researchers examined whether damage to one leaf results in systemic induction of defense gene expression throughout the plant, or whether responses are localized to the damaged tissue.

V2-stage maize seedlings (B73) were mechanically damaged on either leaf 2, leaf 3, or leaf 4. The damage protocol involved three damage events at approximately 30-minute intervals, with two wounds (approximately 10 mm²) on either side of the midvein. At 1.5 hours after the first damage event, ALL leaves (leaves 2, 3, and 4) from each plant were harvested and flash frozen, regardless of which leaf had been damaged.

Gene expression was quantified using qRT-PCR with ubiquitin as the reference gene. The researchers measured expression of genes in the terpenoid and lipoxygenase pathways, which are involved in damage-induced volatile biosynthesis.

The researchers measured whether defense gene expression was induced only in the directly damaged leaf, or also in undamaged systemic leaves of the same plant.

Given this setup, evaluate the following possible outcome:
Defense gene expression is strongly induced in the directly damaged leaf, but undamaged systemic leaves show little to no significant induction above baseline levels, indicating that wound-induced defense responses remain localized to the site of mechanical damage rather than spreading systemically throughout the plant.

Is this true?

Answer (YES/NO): NO